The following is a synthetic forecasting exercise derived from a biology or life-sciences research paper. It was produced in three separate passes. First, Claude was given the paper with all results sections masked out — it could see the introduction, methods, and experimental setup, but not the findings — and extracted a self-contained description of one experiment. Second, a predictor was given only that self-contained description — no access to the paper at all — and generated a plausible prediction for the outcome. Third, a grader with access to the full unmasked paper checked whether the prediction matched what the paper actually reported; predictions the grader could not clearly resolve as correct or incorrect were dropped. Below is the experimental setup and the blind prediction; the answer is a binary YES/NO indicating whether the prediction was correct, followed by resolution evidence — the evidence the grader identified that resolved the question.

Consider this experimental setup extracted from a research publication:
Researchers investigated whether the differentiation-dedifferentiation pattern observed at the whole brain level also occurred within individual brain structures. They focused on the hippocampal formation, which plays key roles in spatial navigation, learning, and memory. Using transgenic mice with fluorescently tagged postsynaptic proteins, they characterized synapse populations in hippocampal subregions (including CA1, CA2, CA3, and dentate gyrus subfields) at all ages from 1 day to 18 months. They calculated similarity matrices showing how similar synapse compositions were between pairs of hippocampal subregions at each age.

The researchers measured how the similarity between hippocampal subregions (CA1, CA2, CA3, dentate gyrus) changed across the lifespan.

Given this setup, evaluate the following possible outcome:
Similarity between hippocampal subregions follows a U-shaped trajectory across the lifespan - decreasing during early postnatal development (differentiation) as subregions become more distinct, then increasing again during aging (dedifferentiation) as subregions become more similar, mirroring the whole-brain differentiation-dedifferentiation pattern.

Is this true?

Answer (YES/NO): YES